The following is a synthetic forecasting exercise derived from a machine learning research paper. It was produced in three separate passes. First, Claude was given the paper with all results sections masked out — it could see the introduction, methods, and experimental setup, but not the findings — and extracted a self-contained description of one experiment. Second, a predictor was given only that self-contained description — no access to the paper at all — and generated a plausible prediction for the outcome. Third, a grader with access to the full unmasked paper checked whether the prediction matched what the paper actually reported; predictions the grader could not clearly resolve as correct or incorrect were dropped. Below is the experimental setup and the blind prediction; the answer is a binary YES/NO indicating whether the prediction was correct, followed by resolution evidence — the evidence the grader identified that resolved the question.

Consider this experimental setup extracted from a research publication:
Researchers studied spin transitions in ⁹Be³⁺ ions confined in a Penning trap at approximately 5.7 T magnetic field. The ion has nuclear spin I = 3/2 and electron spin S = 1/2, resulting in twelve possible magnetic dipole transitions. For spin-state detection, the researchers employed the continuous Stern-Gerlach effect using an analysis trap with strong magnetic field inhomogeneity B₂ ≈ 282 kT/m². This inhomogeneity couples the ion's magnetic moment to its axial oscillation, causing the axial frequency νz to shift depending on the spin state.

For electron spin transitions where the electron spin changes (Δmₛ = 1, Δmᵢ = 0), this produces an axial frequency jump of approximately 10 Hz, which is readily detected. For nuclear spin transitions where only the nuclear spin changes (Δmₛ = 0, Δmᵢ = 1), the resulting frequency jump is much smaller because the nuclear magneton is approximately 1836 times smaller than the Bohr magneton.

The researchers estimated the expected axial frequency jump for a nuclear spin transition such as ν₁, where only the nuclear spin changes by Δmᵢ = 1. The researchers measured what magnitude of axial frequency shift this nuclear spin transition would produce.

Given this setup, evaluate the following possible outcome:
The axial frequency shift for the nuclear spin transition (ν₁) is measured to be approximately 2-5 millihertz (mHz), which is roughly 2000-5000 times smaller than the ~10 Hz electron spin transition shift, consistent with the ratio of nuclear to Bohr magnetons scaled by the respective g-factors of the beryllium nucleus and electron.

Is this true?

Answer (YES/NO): NO